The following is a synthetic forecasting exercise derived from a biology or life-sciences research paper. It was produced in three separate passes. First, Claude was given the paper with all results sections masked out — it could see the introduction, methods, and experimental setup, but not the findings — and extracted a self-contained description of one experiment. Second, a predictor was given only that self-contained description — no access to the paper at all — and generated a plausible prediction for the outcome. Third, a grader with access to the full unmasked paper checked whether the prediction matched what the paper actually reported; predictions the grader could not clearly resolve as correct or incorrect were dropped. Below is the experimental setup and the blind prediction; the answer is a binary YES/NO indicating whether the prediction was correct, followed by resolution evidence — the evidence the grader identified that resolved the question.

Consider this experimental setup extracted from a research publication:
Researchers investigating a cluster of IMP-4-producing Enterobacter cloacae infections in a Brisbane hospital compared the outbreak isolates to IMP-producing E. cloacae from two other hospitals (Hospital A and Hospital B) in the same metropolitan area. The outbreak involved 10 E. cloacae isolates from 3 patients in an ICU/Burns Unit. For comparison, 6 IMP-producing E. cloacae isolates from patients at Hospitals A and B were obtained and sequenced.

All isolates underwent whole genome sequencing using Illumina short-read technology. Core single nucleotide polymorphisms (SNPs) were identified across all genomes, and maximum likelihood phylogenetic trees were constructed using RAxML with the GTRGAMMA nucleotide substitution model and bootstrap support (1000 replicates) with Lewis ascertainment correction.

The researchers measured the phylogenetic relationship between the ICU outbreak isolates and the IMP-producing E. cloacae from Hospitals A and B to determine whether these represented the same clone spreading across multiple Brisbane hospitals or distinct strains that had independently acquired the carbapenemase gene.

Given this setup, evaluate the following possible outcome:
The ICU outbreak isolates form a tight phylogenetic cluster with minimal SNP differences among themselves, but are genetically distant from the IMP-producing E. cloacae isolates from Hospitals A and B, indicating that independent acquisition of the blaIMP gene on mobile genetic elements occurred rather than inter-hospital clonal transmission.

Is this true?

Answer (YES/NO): YES